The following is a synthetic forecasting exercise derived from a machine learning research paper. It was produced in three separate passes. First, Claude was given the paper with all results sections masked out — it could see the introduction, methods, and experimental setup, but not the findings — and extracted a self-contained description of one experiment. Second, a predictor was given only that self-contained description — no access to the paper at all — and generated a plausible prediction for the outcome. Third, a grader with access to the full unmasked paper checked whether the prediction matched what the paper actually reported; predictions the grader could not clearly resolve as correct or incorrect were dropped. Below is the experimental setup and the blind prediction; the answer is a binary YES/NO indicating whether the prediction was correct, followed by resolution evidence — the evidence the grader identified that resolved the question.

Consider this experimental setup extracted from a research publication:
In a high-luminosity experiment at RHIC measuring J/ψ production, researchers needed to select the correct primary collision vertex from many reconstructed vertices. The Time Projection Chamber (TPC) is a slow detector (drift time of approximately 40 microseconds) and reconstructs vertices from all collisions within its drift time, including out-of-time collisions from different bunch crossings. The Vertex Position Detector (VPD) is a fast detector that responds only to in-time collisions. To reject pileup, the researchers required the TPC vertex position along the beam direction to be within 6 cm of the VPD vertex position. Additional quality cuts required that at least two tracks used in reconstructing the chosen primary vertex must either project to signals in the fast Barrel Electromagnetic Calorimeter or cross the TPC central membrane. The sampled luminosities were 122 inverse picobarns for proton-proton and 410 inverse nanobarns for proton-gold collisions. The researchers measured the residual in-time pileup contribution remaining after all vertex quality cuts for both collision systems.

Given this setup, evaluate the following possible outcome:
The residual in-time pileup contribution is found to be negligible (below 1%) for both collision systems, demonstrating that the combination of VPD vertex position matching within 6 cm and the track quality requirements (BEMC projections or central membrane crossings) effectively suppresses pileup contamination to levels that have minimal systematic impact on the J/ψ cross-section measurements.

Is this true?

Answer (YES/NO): NO